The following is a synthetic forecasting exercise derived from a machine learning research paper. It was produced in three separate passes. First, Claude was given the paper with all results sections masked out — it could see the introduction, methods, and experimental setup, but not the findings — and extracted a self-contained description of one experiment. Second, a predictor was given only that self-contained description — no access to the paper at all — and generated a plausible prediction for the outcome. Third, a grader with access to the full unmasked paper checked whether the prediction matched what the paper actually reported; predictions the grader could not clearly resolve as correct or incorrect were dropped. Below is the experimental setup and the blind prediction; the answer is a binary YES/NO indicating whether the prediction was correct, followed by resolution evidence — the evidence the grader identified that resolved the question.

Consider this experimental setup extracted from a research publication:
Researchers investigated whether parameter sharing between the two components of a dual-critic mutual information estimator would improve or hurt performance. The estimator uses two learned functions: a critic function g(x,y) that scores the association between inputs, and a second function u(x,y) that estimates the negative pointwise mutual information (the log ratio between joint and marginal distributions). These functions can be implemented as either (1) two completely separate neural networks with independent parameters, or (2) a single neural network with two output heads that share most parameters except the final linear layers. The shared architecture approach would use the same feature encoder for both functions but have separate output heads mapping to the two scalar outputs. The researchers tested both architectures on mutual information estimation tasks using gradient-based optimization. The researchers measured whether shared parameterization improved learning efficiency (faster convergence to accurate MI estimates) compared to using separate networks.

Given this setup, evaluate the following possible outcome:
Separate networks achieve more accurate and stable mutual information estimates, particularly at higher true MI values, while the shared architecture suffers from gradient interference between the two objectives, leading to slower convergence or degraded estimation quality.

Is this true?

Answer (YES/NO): NO